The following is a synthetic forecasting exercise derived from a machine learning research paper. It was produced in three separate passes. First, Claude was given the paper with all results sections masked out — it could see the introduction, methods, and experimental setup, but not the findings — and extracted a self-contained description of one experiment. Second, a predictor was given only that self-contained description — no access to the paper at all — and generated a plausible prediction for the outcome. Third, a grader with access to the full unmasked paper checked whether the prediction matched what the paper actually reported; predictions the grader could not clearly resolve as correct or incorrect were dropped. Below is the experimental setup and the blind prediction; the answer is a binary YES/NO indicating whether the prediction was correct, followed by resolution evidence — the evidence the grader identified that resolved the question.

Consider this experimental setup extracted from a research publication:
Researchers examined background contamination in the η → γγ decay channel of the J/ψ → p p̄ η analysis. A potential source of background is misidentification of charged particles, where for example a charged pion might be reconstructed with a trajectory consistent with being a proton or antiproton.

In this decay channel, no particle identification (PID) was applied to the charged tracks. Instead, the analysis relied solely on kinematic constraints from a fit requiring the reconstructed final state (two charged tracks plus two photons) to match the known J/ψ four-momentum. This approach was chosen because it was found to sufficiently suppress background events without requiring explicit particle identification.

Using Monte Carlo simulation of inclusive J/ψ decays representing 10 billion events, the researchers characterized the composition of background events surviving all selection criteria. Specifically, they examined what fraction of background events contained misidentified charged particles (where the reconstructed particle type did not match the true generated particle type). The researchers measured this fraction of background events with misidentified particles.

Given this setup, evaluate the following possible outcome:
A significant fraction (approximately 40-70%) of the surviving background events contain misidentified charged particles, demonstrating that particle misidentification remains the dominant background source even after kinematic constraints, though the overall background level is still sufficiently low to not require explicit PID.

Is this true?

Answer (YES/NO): NO